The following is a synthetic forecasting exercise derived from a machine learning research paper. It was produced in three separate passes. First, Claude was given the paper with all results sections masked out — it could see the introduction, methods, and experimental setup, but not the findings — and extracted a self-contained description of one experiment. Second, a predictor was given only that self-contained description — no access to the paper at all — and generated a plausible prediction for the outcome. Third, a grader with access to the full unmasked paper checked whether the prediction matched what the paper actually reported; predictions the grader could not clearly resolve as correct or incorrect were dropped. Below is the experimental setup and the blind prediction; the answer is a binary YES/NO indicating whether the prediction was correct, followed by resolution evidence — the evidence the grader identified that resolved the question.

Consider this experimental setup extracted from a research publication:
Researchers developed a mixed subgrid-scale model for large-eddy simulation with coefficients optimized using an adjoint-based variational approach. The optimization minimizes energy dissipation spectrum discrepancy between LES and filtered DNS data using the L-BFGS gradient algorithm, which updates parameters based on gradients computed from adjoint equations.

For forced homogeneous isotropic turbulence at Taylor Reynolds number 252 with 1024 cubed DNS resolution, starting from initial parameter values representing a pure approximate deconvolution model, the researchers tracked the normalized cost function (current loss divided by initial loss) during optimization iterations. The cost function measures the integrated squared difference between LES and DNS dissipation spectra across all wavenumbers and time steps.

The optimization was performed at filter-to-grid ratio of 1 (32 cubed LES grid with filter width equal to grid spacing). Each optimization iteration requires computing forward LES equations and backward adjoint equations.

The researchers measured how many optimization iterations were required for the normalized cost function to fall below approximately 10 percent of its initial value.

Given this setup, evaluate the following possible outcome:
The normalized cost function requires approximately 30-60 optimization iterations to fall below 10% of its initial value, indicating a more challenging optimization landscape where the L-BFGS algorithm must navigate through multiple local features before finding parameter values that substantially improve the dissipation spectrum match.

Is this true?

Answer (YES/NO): NO